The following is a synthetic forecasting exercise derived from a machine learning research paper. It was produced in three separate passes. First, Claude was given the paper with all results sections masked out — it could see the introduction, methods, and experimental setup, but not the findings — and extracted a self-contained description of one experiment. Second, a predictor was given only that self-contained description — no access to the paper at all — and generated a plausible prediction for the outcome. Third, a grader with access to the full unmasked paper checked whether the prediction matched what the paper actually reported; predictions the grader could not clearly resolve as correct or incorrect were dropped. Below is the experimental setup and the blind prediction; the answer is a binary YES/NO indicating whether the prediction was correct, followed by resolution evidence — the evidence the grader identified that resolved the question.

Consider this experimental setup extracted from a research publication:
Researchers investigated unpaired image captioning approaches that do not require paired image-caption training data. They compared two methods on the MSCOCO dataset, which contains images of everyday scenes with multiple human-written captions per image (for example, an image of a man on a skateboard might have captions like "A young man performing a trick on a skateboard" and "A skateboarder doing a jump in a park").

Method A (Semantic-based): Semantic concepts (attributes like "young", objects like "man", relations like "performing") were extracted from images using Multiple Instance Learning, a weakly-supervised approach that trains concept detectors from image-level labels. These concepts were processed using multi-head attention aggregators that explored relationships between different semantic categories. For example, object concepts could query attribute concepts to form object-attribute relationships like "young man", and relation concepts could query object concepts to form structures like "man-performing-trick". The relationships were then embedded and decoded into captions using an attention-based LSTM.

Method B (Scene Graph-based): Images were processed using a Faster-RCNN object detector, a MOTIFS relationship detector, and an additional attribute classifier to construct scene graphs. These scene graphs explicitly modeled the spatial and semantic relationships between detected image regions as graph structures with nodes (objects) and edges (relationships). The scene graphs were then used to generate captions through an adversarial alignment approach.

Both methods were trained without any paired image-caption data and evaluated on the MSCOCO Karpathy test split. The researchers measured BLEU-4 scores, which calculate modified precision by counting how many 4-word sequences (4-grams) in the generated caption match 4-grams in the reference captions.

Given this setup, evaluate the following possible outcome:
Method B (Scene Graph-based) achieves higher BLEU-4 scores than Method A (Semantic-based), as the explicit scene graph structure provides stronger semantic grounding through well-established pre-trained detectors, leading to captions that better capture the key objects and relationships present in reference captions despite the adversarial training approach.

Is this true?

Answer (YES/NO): YES